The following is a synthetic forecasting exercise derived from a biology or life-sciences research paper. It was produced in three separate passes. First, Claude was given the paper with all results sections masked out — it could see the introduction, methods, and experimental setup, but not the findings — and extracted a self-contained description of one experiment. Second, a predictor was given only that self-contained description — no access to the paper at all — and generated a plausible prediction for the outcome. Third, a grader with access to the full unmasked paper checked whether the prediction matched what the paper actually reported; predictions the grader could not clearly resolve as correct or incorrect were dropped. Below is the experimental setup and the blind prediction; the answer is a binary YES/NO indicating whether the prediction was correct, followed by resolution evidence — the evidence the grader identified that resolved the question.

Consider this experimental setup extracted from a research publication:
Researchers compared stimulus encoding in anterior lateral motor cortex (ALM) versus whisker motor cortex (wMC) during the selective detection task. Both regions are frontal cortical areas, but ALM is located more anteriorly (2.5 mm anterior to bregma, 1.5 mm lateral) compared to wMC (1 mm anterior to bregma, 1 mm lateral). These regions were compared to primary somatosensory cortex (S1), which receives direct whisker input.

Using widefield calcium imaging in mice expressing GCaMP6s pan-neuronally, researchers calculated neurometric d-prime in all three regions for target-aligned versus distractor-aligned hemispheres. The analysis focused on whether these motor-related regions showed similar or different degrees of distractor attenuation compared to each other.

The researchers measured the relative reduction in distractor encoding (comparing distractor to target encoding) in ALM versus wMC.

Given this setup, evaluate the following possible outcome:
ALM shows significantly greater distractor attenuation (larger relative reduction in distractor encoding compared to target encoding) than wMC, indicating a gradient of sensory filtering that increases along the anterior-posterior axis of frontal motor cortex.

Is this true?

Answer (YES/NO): NO